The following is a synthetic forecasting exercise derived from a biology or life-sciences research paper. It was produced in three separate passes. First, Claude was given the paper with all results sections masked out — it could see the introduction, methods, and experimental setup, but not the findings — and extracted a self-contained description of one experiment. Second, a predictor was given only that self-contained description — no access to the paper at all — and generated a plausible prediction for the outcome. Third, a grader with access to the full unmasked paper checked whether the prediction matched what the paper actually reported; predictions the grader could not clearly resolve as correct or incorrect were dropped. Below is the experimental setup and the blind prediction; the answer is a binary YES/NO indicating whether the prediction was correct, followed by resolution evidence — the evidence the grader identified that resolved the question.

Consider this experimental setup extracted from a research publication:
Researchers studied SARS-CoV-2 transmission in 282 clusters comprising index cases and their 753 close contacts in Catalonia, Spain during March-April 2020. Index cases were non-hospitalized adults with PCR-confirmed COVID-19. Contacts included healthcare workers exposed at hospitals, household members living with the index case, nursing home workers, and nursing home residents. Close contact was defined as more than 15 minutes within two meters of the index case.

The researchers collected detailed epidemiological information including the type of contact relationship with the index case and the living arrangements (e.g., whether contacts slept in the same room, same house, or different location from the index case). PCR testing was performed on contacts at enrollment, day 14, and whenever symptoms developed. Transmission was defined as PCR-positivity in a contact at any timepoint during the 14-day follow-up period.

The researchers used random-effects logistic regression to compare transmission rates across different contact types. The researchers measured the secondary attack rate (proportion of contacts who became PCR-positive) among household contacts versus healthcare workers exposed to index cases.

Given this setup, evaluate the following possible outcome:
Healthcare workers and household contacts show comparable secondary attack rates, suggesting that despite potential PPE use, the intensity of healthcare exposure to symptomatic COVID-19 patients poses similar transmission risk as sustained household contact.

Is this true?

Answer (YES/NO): NO